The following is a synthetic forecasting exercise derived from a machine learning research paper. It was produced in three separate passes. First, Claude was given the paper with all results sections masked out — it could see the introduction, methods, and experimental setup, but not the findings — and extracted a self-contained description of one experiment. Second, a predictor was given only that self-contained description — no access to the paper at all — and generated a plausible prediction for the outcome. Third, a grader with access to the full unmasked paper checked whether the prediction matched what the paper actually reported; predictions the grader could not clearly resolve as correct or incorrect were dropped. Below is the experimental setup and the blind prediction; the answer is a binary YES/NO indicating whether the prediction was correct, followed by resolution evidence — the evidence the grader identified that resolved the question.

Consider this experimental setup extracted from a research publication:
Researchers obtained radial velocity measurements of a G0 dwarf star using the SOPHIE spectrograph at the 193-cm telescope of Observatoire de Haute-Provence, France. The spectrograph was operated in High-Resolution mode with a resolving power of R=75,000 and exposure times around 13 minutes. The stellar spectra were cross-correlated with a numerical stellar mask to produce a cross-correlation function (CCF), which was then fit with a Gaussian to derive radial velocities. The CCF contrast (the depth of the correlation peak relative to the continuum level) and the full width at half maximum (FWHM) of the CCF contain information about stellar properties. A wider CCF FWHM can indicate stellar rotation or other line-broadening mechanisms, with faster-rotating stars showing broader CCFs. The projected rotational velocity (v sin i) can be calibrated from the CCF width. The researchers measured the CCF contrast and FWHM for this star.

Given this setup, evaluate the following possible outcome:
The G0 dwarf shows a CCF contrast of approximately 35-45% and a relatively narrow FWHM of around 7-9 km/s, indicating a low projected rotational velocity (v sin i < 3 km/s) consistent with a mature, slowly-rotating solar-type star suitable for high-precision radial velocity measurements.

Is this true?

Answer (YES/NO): NO